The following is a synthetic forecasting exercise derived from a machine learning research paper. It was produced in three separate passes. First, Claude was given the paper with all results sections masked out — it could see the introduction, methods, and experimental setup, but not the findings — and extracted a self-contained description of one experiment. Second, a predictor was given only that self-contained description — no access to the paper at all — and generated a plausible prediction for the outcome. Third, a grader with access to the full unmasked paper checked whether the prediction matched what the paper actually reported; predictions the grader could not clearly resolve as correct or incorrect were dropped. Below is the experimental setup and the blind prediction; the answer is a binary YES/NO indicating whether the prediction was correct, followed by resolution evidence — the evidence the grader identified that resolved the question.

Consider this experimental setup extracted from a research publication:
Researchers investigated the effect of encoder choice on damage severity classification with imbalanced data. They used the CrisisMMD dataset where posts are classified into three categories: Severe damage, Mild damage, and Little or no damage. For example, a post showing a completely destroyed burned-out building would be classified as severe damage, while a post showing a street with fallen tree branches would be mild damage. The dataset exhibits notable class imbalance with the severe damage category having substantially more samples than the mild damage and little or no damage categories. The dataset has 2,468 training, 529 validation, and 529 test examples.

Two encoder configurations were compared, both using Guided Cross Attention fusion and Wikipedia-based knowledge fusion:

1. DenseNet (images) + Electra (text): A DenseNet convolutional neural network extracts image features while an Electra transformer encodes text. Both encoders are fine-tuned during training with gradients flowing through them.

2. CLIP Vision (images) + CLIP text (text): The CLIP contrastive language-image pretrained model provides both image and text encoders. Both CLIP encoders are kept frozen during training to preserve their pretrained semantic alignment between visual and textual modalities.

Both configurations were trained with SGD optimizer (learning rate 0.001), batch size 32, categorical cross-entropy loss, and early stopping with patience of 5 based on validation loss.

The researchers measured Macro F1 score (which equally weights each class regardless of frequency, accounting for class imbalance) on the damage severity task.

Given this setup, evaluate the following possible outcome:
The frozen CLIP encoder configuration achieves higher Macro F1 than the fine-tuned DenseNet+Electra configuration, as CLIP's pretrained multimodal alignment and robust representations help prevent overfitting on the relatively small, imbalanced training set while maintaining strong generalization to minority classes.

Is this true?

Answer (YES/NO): YES